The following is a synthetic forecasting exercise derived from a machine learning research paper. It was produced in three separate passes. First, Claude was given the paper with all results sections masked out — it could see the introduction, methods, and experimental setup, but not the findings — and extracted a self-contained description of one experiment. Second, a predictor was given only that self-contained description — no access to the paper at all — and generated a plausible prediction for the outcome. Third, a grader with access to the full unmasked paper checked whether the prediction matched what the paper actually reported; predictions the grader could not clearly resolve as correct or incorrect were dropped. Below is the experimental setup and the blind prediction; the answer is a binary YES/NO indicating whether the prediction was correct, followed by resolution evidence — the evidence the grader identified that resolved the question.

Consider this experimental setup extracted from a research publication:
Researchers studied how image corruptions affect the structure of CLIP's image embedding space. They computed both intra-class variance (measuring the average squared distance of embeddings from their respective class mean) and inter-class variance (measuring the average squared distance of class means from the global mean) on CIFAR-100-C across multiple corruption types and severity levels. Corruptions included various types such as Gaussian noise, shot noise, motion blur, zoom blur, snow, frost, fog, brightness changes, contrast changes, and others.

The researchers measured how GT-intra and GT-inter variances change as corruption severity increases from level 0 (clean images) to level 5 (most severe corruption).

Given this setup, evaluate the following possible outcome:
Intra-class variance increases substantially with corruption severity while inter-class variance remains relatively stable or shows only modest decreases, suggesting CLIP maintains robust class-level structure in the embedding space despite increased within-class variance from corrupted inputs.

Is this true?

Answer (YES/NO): NO